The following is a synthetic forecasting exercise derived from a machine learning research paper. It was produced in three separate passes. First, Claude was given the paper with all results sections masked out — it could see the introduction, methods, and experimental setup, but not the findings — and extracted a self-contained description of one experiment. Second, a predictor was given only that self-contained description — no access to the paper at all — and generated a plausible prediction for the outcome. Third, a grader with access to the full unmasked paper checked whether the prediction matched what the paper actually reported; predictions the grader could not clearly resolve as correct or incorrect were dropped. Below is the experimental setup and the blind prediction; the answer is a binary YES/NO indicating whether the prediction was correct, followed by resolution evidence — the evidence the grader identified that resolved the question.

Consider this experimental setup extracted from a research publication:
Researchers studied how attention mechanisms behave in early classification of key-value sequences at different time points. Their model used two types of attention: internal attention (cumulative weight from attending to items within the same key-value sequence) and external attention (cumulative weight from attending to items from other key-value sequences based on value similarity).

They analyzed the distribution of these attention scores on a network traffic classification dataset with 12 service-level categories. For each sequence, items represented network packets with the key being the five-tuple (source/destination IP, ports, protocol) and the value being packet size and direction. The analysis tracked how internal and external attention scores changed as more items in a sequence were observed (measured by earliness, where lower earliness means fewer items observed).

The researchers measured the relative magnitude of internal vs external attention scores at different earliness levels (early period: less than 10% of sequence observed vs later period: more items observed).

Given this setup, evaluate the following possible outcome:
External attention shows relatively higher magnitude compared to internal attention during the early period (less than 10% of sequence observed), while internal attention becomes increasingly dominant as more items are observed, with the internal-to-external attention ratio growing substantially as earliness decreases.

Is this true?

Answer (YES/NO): NO